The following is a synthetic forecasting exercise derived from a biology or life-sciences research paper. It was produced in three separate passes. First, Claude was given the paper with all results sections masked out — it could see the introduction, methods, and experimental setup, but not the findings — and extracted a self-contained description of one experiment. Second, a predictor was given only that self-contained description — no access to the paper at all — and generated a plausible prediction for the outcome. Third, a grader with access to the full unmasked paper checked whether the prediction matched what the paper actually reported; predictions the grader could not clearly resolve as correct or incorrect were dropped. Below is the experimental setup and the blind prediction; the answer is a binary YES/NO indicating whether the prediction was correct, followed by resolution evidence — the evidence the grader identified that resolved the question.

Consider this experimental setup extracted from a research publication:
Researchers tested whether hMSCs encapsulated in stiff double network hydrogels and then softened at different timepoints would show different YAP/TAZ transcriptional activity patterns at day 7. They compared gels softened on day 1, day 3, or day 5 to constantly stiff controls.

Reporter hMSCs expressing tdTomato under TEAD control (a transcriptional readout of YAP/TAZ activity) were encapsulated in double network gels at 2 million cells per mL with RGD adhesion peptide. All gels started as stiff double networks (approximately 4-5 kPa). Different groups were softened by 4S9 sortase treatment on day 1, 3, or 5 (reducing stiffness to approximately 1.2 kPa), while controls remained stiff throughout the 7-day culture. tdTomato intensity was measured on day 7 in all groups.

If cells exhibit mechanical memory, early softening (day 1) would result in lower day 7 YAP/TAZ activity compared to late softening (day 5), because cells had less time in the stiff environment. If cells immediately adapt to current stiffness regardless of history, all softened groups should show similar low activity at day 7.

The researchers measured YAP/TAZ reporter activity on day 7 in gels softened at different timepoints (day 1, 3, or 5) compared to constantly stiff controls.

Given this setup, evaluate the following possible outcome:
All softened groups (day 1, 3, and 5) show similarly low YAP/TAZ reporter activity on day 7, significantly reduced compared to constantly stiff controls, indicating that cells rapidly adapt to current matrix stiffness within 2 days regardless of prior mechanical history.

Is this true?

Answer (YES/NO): NO